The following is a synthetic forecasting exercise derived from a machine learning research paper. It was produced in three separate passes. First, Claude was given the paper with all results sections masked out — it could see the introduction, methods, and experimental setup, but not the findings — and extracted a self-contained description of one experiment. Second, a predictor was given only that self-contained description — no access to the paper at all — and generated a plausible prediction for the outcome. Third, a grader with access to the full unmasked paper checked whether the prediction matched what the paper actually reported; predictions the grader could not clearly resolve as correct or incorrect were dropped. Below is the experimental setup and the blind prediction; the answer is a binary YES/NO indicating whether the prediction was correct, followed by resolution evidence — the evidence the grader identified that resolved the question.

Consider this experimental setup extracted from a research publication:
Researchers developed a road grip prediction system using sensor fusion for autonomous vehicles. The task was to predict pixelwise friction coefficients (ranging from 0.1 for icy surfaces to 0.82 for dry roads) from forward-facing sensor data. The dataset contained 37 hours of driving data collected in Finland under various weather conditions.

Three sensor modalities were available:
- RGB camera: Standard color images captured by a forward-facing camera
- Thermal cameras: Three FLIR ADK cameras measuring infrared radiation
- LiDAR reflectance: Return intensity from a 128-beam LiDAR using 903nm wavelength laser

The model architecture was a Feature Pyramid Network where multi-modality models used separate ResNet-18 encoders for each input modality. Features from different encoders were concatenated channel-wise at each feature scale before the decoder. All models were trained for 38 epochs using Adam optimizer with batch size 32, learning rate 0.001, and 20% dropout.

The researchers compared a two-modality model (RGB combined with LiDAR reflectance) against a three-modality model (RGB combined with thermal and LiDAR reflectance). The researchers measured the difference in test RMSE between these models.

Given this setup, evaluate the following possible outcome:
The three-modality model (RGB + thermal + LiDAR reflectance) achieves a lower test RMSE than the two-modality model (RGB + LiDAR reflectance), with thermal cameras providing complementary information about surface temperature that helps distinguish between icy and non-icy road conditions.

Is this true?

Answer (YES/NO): NO